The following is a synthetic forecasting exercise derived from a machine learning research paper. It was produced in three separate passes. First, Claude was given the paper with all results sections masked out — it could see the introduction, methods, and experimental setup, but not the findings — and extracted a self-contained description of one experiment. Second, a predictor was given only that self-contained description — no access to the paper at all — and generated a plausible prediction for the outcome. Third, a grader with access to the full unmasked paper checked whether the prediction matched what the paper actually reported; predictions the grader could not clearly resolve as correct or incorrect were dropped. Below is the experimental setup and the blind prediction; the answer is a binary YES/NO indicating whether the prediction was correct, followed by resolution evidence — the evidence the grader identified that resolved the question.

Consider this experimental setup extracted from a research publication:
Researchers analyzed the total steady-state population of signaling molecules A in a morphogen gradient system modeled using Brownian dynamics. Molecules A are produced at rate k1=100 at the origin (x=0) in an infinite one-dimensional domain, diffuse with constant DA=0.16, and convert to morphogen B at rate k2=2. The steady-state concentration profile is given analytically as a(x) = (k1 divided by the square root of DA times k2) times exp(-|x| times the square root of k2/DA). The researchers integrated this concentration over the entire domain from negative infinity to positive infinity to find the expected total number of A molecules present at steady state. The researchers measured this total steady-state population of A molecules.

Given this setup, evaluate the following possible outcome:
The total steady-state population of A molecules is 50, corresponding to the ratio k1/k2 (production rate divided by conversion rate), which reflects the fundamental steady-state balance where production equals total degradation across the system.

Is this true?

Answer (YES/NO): NO